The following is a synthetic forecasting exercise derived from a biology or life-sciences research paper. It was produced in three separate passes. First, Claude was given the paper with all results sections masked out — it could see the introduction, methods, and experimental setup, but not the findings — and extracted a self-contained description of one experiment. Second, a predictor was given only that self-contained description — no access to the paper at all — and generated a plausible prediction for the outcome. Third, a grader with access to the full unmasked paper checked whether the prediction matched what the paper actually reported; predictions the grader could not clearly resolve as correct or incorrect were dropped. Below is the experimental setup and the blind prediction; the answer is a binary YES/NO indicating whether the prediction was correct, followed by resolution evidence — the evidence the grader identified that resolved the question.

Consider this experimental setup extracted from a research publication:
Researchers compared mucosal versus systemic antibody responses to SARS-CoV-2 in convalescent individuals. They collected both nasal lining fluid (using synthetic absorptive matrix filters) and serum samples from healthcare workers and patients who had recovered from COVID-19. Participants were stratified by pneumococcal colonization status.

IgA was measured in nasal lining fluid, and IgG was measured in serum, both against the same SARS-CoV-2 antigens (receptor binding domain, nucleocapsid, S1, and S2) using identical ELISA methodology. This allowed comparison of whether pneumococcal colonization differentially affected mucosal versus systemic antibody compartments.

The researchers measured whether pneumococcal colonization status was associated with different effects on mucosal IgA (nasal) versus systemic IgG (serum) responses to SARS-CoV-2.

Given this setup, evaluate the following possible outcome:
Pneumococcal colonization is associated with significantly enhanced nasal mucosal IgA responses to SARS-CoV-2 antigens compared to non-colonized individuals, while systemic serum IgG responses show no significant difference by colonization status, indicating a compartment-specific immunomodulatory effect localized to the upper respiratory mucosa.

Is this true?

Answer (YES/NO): NO